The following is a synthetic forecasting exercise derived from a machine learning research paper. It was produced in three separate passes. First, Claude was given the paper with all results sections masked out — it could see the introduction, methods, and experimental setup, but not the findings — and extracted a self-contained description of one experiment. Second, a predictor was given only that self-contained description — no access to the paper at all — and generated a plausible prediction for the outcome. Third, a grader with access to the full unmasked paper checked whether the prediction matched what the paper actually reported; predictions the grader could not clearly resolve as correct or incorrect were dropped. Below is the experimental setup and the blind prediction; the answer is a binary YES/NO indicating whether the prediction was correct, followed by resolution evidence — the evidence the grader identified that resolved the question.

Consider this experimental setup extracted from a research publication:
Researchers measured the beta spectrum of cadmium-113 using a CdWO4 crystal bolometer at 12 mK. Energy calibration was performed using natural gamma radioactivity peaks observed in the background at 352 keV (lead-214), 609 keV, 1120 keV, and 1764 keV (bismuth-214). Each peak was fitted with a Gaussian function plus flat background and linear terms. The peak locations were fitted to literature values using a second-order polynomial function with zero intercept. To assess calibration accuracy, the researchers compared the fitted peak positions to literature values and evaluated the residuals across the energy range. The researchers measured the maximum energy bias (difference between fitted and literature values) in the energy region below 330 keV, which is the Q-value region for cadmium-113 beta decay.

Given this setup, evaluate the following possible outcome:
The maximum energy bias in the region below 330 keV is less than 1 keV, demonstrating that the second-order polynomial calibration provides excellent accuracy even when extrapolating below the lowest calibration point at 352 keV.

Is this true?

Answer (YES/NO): NO